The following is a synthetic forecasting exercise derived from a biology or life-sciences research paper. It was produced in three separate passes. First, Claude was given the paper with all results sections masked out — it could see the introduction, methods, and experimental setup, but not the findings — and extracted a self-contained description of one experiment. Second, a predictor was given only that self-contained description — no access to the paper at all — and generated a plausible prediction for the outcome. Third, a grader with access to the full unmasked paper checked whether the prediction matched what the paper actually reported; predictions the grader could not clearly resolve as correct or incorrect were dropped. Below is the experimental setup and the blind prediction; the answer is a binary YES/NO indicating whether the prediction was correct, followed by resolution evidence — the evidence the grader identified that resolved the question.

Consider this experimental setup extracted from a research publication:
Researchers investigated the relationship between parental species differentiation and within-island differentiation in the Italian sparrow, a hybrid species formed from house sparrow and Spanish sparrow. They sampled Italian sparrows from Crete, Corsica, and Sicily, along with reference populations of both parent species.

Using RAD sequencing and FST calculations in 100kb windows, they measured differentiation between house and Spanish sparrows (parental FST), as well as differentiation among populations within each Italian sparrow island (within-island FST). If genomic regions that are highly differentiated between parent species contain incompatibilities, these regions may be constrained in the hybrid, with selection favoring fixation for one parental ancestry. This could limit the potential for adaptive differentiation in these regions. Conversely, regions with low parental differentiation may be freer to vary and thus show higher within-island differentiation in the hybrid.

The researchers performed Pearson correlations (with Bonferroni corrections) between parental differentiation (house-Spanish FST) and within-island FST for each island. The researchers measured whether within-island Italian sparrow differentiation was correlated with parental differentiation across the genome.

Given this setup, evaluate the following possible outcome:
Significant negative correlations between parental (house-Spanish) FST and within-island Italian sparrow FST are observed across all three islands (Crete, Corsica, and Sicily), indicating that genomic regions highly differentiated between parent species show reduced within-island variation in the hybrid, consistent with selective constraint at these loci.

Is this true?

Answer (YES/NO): NO